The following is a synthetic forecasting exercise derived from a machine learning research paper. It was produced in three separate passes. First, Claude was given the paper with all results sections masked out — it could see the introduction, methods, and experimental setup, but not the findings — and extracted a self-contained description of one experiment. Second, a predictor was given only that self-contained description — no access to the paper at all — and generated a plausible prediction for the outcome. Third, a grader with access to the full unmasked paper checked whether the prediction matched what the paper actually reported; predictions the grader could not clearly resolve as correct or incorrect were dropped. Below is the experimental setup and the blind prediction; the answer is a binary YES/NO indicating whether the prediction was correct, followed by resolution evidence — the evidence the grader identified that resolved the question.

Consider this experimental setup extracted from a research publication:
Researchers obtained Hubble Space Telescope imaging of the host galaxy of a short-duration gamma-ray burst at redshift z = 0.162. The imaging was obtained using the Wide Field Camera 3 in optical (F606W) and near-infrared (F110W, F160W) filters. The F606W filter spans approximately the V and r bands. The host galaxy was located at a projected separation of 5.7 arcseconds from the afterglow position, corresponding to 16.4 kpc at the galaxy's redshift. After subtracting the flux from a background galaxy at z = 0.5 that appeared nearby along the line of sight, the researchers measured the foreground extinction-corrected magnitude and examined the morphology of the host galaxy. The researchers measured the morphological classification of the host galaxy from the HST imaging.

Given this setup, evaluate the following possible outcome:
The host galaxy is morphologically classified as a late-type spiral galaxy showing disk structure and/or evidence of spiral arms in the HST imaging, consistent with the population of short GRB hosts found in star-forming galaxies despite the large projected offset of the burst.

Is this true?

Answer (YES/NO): YES